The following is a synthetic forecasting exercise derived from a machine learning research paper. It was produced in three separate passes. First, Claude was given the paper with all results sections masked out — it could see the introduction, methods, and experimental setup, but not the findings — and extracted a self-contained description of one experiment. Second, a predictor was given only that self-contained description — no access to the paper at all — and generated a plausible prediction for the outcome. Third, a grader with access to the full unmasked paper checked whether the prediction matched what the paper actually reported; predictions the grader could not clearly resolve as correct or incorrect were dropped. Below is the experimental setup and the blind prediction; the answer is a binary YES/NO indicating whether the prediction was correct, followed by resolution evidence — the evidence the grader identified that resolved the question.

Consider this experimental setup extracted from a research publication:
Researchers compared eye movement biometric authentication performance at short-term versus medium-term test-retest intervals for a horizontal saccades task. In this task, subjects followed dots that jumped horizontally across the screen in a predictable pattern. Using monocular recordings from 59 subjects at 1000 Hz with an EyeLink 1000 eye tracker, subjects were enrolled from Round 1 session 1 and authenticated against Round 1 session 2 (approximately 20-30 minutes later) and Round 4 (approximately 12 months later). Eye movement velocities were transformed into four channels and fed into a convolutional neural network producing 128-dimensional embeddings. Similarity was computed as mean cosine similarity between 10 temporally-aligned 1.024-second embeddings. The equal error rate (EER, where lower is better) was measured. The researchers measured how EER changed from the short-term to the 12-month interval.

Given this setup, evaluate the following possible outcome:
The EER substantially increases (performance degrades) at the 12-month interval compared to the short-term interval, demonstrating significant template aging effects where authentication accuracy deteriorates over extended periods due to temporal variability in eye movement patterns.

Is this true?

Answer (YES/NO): YES